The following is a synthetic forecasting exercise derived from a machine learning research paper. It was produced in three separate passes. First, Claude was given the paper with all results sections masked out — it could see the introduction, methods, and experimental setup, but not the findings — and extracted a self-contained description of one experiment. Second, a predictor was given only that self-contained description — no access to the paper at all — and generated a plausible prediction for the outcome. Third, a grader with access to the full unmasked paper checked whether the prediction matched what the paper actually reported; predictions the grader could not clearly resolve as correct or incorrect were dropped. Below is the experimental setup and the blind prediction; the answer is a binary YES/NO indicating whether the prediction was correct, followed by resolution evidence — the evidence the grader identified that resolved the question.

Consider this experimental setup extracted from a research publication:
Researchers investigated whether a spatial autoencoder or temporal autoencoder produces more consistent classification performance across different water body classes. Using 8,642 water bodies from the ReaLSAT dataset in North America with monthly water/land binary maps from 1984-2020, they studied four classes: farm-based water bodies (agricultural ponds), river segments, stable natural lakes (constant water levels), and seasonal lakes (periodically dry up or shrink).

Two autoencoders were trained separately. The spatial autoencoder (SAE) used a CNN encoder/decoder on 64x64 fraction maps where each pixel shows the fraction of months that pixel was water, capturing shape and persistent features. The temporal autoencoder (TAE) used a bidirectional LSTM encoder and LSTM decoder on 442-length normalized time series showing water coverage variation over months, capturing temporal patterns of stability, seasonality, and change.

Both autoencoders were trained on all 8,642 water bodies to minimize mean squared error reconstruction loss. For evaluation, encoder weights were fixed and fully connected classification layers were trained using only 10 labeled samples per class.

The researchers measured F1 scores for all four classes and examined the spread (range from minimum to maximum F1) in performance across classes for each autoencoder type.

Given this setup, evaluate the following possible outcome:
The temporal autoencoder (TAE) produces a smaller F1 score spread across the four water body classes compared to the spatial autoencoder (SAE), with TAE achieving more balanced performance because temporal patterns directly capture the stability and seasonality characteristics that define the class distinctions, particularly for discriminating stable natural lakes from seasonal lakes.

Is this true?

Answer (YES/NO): YES